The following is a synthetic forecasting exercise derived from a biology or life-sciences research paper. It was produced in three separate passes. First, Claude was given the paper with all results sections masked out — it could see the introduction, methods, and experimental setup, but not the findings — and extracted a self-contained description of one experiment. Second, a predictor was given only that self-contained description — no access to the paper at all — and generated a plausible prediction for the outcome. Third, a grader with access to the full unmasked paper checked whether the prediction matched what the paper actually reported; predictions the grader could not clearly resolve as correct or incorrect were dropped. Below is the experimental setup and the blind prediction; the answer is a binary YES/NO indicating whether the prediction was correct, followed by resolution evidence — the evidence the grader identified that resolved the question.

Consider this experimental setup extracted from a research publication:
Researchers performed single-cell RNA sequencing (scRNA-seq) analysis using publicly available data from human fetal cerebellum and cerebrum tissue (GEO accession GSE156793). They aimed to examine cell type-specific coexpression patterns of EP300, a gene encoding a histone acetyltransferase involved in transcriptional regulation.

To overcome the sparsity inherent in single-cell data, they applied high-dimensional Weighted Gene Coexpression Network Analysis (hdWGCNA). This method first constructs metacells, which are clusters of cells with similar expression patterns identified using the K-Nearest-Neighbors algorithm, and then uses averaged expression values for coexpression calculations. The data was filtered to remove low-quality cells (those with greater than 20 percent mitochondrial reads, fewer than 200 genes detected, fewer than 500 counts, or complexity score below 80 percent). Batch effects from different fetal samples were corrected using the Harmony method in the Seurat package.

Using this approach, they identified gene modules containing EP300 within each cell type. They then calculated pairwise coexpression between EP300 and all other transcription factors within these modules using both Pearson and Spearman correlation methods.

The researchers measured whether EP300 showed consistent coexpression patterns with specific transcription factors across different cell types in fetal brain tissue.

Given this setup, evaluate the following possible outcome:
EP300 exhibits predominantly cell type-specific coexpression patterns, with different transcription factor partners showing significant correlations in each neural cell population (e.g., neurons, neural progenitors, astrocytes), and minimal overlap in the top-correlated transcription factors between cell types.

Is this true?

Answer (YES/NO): NO